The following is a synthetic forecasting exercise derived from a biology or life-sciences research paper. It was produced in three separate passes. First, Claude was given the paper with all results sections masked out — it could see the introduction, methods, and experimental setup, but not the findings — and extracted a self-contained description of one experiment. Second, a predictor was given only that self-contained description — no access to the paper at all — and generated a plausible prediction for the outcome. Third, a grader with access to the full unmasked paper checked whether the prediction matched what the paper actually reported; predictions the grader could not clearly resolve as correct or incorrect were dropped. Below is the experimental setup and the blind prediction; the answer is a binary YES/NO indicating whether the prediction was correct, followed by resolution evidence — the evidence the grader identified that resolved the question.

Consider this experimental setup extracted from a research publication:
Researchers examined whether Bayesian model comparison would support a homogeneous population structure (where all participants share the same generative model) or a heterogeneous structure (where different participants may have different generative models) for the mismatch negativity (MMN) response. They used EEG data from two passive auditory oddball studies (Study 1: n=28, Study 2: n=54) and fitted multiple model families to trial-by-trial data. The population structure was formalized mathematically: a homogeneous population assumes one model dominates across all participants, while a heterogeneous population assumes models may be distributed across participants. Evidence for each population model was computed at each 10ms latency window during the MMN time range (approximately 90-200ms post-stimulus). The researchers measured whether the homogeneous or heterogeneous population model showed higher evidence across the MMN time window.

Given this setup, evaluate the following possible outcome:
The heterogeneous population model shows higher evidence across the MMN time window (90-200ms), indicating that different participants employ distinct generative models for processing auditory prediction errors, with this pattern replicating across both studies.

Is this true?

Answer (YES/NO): NO